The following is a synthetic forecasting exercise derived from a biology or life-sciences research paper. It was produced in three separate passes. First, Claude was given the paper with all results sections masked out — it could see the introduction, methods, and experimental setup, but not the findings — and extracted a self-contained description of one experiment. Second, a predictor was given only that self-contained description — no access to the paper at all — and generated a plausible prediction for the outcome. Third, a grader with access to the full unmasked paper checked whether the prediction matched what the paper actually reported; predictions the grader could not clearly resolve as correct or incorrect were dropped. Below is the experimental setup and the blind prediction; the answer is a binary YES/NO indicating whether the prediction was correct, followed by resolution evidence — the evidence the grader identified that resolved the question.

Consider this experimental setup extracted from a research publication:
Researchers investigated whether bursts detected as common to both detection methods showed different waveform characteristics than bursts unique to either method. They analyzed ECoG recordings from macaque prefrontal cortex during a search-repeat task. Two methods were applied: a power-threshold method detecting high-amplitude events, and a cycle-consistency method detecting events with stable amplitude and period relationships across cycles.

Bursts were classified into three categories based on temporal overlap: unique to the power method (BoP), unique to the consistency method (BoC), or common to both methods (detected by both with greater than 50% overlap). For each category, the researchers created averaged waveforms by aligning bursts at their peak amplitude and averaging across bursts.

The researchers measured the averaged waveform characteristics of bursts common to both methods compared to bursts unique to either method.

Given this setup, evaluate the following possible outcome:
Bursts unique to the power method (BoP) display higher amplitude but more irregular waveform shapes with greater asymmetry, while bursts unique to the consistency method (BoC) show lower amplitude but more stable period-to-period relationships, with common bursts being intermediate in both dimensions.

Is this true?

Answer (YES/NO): NO